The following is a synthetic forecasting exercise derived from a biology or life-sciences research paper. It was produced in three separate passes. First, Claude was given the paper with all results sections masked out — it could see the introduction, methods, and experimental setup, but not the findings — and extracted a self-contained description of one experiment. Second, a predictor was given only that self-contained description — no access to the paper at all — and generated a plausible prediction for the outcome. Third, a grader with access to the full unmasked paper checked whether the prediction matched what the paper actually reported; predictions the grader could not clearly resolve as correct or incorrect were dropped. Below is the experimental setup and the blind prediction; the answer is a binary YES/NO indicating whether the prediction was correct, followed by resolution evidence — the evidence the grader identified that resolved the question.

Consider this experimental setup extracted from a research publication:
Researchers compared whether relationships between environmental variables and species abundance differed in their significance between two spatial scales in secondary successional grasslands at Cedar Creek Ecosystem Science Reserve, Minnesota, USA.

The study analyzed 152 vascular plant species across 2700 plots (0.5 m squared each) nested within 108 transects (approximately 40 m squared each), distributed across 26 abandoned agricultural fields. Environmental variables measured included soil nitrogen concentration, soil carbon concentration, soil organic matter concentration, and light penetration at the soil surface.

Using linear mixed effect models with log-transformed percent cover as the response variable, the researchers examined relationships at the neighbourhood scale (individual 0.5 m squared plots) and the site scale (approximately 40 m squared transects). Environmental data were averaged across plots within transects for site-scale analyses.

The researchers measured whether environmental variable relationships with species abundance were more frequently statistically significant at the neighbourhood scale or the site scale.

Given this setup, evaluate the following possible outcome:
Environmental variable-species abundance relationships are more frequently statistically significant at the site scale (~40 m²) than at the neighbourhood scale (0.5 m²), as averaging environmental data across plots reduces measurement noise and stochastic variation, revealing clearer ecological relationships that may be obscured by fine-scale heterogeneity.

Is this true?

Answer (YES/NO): YES